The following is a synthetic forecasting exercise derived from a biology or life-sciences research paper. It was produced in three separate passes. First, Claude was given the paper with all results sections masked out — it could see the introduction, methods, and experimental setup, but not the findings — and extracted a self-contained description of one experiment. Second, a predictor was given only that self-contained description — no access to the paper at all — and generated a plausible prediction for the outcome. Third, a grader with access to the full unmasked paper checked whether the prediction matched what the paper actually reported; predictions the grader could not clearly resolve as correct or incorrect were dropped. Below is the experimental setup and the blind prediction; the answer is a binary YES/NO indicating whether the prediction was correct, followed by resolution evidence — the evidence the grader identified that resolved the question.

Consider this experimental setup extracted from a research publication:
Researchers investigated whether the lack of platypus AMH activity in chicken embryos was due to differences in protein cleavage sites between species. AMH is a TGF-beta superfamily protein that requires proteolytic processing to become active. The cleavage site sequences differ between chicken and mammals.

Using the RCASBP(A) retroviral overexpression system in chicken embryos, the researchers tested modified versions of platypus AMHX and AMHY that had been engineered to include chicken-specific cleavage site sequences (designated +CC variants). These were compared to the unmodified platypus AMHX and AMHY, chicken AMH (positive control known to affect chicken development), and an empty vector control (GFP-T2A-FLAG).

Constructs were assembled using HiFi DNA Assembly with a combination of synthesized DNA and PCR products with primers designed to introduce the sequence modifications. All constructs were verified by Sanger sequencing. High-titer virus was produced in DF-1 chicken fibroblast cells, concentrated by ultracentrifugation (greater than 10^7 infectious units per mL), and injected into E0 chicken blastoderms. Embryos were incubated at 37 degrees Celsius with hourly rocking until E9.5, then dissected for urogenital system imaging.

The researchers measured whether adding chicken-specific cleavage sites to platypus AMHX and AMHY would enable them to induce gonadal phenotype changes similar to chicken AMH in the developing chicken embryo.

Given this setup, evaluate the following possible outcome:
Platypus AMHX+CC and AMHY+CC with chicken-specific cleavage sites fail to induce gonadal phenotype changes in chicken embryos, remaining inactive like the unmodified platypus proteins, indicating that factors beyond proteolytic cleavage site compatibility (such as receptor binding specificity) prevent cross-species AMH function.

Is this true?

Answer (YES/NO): YES